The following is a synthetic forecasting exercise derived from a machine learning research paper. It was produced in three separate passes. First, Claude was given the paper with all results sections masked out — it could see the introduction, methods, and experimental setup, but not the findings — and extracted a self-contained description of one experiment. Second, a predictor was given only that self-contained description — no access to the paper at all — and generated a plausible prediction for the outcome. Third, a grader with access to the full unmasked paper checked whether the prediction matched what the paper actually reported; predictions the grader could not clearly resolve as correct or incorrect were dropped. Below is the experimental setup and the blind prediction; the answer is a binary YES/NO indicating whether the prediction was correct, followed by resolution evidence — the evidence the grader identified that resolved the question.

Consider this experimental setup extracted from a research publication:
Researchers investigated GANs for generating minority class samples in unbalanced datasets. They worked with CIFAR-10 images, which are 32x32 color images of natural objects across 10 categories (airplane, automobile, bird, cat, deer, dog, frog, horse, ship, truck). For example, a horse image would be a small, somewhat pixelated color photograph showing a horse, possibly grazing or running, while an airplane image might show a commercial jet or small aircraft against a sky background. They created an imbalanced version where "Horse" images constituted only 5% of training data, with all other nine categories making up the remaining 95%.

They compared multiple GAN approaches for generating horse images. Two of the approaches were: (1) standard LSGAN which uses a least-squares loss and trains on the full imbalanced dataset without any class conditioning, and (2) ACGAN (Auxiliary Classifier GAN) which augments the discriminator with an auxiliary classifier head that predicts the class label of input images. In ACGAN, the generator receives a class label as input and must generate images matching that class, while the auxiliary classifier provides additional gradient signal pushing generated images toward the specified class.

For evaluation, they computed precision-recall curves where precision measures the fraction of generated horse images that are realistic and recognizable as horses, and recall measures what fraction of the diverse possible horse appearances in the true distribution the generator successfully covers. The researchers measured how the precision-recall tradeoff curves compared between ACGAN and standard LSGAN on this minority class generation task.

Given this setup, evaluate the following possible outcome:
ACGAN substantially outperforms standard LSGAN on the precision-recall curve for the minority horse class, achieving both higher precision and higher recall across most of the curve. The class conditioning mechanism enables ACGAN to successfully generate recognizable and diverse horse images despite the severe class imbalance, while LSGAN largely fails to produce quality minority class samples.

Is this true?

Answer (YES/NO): NO